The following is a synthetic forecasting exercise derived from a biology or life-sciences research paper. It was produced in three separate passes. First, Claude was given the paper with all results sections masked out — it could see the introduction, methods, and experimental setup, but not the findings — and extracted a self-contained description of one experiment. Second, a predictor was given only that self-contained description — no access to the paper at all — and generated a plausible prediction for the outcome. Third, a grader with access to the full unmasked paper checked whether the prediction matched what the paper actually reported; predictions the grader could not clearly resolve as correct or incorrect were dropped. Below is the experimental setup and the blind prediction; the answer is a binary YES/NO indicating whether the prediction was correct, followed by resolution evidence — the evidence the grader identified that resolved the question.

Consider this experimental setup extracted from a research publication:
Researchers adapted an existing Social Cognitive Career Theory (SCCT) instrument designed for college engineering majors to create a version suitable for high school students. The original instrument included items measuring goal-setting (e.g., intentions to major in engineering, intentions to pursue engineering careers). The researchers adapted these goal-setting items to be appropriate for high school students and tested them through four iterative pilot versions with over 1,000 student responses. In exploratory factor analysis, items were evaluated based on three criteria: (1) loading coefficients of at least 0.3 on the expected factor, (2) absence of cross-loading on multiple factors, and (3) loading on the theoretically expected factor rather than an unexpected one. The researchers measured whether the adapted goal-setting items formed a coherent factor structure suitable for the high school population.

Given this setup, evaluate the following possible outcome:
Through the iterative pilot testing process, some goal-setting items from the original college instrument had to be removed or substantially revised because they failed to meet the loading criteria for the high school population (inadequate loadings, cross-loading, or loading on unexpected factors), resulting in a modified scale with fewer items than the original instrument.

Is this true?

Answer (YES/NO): NO